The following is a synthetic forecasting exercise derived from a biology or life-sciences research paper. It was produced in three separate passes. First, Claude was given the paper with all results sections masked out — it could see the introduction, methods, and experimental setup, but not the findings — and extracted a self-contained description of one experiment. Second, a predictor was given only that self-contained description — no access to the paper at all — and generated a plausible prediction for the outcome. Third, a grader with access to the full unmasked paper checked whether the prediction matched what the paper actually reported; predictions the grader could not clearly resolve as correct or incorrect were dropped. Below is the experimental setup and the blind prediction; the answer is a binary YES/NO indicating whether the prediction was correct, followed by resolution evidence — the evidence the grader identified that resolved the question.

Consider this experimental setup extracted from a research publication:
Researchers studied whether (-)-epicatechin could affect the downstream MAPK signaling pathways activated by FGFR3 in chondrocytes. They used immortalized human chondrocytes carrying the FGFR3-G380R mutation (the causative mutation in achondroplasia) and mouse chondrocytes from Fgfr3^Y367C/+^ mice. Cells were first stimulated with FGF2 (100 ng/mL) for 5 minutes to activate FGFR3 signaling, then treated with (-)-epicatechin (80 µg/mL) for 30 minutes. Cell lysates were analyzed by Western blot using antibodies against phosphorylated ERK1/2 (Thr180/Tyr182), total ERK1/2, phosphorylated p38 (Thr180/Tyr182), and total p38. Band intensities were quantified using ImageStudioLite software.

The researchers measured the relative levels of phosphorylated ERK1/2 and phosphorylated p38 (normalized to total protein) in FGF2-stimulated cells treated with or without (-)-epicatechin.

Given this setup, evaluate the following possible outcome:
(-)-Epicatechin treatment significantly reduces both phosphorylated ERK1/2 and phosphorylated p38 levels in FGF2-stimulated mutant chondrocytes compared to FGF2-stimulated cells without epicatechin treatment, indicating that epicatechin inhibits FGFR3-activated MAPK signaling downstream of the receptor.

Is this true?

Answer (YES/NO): YES